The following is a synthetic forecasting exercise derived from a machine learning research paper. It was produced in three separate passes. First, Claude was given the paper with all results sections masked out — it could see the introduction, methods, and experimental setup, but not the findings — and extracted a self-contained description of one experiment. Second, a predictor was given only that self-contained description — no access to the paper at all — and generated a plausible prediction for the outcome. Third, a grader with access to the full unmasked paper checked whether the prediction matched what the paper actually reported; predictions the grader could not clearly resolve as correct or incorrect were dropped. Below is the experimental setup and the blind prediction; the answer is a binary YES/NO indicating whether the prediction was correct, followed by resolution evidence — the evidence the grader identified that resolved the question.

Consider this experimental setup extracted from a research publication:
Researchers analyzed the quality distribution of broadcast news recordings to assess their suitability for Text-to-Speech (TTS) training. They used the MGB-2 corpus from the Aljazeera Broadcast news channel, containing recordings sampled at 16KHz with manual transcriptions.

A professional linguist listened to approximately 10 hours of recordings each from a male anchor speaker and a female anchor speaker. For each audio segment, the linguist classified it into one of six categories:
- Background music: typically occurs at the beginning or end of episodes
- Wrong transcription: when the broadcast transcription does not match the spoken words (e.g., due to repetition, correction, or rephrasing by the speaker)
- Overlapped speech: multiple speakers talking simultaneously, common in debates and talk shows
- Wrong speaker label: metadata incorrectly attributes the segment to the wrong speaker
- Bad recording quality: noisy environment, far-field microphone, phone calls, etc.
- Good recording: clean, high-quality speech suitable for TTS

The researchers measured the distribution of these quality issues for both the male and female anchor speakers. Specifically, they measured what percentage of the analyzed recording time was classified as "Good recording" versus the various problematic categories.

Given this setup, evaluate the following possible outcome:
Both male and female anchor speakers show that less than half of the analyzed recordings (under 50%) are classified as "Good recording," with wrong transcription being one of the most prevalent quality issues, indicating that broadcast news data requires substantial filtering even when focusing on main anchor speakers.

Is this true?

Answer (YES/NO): NO